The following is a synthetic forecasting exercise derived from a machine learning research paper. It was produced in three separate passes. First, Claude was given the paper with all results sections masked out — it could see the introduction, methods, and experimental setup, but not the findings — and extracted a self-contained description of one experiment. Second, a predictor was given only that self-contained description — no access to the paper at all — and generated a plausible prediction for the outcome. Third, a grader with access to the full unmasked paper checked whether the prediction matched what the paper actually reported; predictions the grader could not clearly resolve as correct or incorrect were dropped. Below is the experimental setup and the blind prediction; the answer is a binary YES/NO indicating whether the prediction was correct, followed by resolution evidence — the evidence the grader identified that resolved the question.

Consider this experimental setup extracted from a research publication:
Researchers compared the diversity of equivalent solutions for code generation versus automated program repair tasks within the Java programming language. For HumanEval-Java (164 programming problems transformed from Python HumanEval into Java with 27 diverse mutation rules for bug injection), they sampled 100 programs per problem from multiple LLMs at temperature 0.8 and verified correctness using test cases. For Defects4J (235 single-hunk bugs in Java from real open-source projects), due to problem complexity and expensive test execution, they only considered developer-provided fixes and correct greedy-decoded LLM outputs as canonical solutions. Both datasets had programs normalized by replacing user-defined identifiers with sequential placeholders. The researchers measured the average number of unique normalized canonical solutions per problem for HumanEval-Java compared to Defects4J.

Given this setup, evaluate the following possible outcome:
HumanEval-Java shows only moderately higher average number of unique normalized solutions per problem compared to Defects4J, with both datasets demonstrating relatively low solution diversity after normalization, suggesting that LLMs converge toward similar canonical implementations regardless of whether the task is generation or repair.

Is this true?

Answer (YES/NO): NO